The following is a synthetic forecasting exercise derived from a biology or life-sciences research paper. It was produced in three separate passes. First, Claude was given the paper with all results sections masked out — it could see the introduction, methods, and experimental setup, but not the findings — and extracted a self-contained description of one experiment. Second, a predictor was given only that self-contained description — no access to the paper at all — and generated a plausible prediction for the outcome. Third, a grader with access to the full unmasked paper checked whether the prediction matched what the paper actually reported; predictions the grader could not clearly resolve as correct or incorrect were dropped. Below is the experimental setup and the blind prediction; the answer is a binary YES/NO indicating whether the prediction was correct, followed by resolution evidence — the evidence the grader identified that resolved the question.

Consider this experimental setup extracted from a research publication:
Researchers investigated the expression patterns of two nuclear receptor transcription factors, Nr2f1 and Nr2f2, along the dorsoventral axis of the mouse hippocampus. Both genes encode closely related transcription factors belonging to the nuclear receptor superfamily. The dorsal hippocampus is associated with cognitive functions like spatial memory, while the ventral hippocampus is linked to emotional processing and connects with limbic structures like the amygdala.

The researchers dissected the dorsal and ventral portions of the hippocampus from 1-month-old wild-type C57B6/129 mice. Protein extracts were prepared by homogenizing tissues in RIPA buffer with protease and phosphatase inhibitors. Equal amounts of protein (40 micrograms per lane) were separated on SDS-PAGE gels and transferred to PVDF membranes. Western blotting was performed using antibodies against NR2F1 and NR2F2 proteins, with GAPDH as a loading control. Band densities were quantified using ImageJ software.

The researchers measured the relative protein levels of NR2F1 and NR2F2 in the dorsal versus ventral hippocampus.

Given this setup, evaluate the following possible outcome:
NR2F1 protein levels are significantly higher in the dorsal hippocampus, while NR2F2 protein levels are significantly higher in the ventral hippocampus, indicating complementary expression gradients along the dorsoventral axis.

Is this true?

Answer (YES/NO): YES